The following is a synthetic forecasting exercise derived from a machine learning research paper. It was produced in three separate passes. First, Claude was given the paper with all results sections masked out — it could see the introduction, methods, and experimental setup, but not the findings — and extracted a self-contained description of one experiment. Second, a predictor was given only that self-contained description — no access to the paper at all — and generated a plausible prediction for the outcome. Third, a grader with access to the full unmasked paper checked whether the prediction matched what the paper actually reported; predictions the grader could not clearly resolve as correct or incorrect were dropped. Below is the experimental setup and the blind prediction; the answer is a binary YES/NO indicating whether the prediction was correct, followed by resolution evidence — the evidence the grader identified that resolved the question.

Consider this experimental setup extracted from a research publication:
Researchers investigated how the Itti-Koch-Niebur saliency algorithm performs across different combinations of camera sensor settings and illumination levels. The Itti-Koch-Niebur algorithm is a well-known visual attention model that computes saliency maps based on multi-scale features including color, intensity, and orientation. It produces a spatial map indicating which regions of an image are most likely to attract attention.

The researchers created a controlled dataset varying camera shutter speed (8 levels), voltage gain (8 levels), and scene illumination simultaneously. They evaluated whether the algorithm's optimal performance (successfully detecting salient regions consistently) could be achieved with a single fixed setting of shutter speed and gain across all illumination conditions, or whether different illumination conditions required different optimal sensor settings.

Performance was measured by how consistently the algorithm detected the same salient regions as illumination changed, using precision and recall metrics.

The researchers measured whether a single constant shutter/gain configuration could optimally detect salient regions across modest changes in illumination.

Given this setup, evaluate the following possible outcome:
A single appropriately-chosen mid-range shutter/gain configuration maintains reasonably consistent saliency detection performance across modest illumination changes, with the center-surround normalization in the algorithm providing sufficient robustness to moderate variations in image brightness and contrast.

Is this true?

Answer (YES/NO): NO